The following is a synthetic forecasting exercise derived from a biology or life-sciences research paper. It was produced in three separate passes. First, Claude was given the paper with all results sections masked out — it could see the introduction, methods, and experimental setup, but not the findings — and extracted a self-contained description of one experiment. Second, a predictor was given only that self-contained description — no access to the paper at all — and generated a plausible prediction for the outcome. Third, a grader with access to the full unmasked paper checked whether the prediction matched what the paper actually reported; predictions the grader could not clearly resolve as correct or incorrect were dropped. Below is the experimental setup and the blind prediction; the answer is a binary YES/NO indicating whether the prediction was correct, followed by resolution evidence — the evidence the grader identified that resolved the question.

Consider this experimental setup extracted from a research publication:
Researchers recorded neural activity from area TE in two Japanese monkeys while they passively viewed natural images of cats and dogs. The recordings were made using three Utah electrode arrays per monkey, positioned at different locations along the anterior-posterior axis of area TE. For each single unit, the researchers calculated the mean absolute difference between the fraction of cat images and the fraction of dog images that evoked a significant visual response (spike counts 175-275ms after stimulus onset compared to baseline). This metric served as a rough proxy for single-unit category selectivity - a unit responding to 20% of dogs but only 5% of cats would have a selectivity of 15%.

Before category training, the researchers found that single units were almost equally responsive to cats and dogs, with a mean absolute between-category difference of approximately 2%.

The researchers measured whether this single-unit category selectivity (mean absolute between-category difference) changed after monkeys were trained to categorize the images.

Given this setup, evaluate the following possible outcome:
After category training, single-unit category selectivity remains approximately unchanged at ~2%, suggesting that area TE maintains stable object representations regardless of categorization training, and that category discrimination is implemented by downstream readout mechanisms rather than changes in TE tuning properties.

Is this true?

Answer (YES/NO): NO